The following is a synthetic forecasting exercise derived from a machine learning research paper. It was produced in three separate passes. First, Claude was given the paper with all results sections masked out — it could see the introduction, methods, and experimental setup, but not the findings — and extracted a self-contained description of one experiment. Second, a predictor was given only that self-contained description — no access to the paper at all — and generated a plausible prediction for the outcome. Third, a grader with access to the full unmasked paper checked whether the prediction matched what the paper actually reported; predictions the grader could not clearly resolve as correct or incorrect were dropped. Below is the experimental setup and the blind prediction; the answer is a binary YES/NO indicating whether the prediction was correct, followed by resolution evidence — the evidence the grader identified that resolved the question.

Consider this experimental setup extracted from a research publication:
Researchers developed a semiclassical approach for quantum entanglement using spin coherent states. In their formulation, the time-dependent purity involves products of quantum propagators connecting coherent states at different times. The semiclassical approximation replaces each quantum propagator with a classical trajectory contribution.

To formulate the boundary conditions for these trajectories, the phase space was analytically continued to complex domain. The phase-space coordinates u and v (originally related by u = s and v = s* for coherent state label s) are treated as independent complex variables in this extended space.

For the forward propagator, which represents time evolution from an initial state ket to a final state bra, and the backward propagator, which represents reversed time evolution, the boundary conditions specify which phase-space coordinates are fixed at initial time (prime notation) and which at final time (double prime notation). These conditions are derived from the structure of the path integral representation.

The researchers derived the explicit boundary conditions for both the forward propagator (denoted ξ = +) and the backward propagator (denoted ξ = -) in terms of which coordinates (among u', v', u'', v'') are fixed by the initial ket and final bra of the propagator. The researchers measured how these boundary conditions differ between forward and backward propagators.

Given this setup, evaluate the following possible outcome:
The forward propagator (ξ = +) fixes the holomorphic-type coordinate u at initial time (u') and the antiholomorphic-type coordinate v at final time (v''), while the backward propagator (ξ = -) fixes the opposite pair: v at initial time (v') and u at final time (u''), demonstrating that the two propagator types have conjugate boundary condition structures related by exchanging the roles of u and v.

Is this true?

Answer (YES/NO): YES